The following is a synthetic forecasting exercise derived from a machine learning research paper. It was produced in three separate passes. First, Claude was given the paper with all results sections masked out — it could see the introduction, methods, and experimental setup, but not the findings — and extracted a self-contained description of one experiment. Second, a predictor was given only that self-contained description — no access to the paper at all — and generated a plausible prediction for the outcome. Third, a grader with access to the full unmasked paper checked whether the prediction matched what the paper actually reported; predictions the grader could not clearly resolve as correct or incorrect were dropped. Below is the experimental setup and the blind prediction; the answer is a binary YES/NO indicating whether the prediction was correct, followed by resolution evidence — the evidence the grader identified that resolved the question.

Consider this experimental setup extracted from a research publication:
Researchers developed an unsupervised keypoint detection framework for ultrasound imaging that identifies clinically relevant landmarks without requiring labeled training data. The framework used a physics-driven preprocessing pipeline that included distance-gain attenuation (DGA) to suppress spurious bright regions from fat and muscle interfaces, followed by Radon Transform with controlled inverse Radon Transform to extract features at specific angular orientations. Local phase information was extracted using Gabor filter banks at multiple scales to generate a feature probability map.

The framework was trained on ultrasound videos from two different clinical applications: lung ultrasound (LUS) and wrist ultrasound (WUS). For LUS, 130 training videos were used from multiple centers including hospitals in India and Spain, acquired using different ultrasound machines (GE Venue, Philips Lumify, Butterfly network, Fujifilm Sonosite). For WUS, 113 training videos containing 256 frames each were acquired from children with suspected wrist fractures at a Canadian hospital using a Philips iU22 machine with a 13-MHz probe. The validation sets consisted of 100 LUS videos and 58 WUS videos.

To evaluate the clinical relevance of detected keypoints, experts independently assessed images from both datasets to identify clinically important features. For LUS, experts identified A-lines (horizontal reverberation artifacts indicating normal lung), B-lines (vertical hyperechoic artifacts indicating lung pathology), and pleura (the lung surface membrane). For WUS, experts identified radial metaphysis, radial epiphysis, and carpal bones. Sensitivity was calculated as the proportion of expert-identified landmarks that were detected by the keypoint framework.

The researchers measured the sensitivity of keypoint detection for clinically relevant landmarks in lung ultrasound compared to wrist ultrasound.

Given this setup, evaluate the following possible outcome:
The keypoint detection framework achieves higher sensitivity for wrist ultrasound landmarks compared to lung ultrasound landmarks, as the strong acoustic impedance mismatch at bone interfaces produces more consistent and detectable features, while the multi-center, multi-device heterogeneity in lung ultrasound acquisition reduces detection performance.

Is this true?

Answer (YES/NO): NO